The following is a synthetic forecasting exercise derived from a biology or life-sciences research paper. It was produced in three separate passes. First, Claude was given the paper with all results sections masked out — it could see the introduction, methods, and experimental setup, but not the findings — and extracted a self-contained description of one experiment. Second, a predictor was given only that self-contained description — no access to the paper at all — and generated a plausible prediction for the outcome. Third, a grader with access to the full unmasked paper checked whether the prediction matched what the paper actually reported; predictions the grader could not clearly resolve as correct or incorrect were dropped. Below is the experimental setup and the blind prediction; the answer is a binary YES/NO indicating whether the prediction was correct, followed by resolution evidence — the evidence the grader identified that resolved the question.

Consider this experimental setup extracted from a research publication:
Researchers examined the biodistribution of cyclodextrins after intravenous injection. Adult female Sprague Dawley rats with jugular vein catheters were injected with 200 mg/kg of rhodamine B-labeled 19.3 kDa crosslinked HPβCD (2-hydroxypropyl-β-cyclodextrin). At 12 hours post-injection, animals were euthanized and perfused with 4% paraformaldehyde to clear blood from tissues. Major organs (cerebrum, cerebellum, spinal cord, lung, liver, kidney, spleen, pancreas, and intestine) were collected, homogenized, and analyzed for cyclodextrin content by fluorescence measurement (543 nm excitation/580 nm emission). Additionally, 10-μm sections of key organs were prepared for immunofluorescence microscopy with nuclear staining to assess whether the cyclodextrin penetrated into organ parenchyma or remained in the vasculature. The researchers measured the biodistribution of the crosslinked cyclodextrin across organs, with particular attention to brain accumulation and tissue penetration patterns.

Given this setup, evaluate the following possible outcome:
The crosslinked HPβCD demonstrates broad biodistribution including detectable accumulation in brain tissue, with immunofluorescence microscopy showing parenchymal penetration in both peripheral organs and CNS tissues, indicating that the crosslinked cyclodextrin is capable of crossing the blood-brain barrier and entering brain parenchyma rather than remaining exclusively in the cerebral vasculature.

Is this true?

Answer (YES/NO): YES